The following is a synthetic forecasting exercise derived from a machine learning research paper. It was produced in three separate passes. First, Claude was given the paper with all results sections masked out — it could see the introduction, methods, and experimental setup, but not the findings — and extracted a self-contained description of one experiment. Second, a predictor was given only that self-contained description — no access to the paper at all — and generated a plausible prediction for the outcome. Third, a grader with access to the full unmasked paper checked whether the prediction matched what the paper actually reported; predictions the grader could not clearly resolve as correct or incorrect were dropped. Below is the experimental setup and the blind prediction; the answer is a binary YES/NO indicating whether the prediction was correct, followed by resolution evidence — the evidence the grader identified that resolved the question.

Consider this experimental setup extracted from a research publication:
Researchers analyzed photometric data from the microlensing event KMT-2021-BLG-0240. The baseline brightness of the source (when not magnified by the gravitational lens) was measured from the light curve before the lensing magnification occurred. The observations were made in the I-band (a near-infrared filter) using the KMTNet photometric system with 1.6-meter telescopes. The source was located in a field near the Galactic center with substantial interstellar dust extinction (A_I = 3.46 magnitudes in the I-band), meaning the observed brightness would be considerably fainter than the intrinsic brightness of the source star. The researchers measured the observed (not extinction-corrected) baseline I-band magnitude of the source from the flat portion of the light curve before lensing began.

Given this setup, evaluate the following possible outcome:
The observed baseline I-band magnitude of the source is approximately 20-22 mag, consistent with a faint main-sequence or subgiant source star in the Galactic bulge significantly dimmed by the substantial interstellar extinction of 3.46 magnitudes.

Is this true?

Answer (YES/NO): YES